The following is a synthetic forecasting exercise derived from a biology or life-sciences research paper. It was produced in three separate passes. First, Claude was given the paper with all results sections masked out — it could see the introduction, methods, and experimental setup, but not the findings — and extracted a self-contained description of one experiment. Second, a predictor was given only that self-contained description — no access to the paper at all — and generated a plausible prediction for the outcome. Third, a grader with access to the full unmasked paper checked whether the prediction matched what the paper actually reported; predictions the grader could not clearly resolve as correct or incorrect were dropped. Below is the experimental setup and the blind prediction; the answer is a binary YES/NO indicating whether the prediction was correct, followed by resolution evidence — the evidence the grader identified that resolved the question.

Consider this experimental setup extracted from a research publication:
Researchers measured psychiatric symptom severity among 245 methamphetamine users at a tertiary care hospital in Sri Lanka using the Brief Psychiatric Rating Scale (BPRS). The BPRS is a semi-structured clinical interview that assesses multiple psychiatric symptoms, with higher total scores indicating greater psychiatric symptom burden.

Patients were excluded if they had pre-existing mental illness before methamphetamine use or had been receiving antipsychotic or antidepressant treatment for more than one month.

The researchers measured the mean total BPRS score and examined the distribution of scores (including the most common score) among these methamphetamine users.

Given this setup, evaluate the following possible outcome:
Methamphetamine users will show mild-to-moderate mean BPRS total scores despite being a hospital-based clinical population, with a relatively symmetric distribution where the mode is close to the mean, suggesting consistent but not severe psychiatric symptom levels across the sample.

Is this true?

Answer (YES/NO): NO